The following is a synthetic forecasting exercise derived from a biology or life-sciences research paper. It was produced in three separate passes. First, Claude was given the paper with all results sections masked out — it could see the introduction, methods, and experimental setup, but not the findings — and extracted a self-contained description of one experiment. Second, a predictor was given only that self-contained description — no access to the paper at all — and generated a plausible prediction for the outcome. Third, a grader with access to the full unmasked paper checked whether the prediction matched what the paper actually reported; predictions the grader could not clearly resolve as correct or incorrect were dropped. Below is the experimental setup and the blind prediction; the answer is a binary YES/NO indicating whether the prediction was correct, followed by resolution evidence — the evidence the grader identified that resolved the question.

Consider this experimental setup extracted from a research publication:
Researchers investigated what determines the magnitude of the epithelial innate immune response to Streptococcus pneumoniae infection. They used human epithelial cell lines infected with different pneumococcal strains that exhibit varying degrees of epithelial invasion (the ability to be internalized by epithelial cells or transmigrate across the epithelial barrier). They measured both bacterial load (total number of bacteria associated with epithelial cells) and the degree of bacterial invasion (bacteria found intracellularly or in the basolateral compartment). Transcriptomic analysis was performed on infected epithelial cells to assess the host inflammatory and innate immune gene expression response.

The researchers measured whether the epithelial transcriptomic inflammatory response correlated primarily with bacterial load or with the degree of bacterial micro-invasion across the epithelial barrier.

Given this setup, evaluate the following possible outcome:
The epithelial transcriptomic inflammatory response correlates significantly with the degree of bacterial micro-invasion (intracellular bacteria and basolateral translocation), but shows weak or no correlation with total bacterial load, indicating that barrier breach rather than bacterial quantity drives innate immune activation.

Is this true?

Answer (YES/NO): YES